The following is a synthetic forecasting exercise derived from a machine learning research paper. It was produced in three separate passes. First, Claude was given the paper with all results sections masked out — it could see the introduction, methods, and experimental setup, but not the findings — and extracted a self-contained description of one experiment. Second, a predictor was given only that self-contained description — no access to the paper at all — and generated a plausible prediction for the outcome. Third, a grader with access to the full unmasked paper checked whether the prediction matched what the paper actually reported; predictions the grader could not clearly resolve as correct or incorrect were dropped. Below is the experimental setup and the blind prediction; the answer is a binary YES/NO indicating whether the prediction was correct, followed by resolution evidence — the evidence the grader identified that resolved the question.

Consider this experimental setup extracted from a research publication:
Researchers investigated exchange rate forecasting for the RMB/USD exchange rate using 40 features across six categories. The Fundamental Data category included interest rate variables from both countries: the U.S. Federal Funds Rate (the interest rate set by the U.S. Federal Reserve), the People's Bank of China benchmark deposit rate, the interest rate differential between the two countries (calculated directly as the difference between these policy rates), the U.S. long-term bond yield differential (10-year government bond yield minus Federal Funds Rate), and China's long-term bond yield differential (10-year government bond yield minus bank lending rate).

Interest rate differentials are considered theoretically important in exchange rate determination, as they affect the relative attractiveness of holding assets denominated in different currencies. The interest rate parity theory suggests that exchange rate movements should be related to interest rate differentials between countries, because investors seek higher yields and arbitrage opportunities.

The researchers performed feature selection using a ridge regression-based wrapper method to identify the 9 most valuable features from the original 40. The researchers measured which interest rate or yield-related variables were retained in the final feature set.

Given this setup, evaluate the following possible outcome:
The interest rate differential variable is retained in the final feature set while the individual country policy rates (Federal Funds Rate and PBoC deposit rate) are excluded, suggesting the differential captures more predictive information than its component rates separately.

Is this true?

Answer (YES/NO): NO